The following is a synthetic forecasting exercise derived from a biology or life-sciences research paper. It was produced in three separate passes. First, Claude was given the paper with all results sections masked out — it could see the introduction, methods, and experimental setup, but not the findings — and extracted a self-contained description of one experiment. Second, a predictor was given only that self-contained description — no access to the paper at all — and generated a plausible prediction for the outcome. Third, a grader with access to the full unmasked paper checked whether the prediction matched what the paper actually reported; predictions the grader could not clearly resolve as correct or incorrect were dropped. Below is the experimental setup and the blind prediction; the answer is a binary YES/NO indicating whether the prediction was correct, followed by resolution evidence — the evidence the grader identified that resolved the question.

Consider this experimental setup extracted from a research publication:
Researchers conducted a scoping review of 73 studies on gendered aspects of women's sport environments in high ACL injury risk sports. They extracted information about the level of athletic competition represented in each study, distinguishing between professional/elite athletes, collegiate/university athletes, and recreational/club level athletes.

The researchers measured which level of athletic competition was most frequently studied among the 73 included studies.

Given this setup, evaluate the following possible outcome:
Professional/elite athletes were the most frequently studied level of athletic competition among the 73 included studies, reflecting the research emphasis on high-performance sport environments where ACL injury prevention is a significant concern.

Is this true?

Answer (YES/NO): YES